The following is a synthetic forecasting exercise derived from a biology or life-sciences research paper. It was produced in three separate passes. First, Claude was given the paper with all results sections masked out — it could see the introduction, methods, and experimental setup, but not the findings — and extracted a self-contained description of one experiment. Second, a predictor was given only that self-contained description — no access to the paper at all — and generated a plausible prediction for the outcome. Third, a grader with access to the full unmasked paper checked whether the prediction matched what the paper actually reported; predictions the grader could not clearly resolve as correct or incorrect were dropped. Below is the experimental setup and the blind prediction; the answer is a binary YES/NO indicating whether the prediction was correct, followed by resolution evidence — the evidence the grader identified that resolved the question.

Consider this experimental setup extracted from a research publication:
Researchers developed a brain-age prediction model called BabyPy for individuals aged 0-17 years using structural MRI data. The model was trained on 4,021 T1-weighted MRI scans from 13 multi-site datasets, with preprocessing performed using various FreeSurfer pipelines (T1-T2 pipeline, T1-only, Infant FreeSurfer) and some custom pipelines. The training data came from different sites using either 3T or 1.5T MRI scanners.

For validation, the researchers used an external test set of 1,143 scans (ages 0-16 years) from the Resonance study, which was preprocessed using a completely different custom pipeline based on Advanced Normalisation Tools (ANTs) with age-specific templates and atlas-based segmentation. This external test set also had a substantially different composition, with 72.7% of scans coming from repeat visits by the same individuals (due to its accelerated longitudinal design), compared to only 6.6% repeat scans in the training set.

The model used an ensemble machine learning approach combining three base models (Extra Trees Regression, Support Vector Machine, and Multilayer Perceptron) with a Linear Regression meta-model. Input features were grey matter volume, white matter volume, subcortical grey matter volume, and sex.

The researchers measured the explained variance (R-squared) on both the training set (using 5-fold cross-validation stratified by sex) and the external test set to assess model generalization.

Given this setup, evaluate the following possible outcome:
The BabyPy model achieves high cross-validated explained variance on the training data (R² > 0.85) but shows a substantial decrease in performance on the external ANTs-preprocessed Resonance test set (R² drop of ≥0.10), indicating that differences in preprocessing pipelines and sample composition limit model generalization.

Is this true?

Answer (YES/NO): NO